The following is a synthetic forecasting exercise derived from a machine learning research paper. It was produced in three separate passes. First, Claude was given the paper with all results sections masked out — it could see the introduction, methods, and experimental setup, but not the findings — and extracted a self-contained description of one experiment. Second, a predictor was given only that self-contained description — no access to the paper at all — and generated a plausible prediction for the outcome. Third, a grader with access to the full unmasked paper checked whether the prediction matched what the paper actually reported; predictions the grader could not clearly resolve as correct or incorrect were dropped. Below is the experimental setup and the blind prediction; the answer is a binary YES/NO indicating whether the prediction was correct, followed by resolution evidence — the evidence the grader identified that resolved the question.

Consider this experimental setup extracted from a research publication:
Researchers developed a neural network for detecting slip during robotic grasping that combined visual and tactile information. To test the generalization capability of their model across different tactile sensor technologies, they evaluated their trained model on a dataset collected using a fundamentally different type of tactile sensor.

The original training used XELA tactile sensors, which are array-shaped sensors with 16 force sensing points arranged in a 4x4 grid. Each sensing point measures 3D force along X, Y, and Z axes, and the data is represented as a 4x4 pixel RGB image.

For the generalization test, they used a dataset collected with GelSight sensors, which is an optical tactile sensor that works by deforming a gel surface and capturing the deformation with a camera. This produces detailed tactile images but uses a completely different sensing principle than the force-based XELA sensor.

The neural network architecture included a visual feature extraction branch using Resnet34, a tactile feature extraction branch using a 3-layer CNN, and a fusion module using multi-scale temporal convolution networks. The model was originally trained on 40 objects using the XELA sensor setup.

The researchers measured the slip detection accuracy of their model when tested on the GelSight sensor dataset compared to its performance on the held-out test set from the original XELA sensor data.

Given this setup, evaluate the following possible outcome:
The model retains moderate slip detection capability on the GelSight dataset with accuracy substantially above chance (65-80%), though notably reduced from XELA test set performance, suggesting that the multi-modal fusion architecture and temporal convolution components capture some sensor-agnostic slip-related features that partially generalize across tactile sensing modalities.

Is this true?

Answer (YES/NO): YES